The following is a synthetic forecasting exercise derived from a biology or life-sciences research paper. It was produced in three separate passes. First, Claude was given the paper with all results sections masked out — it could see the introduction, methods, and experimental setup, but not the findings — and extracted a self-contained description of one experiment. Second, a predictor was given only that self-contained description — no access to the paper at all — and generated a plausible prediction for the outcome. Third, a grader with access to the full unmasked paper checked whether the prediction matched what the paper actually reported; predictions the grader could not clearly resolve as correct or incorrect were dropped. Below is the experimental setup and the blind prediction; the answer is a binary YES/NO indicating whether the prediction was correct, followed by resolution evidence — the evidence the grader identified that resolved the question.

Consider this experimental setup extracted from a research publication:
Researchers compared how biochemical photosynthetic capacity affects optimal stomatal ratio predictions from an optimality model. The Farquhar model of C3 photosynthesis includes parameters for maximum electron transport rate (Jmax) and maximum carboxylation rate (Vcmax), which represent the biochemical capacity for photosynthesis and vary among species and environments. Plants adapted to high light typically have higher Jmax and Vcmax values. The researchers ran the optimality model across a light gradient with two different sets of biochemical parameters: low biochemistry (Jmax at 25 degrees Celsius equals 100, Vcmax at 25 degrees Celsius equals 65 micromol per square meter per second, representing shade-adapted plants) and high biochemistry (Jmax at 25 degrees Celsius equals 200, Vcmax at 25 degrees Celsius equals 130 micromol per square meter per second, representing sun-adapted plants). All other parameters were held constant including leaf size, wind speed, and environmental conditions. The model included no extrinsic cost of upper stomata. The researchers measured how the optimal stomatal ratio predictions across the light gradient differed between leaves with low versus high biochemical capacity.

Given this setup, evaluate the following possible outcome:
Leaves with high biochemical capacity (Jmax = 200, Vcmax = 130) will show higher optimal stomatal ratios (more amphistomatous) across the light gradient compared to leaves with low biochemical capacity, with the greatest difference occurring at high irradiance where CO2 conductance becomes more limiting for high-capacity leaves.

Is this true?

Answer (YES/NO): NO